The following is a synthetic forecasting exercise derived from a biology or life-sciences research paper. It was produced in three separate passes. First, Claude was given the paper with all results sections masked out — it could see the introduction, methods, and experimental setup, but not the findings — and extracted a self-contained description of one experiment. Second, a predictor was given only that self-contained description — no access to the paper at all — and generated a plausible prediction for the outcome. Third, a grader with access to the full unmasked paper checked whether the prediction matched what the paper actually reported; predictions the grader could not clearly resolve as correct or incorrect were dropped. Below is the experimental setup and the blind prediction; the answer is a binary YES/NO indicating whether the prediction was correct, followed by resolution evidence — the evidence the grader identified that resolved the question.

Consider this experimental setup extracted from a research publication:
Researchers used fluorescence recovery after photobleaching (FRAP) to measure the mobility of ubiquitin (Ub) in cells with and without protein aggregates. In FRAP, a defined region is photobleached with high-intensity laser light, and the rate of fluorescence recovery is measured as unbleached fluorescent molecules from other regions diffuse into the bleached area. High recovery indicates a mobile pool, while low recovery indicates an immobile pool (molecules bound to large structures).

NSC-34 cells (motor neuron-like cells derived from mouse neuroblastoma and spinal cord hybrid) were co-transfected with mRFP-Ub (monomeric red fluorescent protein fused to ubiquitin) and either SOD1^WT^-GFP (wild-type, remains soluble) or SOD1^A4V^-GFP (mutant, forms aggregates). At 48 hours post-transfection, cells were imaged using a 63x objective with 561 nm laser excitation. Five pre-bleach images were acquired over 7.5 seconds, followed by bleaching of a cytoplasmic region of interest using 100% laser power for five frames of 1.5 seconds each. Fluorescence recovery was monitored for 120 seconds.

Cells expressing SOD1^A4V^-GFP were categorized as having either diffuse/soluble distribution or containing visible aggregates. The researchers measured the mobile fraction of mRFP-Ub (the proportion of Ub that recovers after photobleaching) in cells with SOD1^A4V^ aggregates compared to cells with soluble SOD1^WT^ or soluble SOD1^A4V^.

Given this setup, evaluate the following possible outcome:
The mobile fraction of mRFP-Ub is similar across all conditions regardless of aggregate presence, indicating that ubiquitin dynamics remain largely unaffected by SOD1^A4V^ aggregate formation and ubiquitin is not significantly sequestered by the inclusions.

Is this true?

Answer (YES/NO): NO